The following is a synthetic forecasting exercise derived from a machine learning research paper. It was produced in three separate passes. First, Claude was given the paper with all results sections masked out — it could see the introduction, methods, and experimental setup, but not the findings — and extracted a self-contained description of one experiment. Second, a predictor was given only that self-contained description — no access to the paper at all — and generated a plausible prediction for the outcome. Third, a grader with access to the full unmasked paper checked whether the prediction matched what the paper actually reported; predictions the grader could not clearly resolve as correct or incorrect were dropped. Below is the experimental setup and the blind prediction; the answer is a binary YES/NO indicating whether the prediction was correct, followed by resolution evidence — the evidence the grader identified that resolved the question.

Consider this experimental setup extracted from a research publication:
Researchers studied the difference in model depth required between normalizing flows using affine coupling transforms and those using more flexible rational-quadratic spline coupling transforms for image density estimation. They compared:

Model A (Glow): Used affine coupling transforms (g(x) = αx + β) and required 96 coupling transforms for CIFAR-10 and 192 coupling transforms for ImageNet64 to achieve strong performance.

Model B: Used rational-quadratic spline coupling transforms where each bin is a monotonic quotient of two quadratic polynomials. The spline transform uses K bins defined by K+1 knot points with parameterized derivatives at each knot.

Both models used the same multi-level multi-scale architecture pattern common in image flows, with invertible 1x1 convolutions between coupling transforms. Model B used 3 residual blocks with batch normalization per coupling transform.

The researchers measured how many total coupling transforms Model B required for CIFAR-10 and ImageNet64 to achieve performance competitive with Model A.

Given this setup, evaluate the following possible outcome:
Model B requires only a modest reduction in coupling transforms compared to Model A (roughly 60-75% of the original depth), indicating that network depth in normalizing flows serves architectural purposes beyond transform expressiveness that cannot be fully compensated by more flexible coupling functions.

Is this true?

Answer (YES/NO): NO